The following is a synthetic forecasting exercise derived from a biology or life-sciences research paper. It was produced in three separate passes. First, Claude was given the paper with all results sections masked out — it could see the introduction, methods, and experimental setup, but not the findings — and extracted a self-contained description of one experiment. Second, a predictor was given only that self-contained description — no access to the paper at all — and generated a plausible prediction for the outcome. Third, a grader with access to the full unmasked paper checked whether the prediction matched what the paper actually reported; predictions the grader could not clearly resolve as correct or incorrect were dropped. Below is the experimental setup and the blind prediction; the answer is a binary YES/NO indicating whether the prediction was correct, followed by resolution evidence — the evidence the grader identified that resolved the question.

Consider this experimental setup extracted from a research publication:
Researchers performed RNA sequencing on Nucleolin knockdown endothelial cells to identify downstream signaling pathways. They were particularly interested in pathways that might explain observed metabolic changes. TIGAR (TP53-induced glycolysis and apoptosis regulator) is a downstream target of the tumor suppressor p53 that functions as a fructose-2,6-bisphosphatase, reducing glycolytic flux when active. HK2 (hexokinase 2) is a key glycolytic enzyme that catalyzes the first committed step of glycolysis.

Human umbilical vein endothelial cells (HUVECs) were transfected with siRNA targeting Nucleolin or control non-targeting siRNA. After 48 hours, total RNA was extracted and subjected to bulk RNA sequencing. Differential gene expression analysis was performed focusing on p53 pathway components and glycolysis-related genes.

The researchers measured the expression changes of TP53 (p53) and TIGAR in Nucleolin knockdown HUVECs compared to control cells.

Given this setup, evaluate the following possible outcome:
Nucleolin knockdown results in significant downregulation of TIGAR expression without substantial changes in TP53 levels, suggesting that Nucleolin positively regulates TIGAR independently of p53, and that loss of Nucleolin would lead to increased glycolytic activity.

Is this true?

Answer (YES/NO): NO